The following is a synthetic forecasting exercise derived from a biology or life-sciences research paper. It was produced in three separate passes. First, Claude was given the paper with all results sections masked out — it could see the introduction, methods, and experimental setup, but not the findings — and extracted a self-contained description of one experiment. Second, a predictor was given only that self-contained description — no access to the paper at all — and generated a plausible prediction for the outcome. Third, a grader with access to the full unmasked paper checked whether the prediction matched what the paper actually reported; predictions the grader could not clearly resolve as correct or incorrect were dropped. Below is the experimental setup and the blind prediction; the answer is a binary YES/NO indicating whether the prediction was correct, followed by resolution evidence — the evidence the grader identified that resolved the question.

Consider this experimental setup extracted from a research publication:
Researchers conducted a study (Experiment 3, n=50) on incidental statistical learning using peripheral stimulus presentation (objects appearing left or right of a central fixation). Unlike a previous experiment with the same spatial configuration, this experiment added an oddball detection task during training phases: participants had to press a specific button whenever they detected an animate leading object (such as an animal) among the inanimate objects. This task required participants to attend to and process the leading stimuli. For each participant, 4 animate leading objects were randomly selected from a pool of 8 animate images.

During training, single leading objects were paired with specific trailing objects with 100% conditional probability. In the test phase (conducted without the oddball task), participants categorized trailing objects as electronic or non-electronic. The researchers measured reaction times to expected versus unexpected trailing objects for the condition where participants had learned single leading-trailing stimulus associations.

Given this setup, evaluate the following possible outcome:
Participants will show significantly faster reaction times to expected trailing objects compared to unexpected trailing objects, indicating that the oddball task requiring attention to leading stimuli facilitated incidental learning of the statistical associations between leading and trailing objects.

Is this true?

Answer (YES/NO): YES